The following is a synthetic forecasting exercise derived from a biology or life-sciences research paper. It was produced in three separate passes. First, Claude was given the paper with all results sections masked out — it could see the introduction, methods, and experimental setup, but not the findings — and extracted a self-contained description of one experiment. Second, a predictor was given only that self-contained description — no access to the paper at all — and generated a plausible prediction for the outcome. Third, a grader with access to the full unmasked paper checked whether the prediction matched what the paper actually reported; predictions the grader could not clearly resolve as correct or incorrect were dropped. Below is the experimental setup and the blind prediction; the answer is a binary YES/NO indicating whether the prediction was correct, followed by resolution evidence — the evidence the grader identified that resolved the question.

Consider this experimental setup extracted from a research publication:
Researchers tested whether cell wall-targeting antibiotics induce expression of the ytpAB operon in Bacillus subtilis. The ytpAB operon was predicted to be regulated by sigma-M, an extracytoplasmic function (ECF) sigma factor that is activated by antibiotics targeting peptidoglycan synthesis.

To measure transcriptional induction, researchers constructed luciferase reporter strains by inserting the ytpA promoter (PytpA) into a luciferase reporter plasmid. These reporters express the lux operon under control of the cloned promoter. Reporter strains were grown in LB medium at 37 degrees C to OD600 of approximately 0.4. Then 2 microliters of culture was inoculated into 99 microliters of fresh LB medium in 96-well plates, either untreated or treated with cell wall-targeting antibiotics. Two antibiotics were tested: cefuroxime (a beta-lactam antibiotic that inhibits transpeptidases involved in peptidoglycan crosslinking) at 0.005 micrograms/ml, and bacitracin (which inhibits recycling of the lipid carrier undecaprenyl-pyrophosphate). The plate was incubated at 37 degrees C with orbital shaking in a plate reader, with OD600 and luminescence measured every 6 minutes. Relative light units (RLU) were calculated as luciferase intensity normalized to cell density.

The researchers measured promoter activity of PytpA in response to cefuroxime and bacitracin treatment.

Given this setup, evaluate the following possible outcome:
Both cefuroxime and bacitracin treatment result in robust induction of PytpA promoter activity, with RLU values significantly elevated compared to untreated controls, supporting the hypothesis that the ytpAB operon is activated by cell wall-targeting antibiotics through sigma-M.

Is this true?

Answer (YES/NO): YES